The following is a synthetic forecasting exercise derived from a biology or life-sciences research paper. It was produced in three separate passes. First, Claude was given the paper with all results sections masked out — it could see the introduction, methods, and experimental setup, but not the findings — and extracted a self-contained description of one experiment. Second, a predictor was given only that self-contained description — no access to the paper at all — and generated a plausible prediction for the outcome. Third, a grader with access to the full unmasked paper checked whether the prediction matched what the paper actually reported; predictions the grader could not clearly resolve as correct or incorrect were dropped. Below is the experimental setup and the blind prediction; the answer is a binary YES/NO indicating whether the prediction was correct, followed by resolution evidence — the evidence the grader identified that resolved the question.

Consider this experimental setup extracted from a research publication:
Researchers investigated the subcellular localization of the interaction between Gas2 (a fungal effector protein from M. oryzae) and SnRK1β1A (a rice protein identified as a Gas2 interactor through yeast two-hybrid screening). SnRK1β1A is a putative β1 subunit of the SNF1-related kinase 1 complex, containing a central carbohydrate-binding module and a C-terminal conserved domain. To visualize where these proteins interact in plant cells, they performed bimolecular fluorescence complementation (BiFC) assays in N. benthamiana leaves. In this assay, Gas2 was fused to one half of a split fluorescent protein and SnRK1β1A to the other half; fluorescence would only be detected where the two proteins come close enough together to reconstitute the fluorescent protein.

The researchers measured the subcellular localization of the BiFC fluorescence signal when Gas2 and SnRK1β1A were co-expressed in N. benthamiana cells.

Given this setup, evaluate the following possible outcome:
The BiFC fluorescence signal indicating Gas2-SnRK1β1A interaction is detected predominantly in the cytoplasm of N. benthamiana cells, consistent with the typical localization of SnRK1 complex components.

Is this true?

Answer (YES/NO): NO